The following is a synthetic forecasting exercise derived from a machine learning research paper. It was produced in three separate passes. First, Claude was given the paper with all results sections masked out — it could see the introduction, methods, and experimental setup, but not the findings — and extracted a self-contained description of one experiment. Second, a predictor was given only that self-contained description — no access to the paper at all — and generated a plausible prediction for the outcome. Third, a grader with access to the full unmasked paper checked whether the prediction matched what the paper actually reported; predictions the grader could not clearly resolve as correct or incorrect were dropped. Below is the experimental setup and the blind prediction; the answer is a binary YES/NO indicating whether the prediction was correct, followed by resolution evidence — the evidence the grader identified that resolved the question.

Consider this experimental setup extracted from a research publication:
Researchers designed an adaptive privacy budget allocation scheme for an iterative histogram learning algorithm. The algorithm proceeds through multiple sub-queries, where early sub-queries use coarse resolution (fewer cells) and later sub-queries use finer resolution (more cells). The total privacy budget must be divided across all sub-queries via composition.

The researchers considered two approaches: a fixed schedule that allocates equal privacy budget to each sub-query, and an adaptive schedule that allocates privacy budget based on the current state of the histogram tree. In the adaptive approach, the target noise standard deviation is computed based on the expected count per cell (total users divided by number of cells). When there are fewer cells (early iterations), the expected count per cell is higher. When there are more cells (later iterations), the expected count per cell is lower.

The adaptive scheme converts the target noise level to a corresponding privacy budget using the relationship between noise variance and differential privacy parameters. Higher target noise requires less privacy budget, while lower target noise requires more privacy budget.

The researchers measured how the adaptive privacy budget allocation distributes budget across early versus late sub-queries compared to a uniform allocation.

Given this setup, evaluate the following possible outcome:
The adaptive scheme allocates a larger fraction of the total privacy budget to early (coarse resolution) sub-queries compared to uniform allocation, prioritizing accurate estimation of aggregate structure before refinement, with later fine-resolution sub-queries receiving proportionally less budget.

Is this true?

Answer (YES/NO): NO